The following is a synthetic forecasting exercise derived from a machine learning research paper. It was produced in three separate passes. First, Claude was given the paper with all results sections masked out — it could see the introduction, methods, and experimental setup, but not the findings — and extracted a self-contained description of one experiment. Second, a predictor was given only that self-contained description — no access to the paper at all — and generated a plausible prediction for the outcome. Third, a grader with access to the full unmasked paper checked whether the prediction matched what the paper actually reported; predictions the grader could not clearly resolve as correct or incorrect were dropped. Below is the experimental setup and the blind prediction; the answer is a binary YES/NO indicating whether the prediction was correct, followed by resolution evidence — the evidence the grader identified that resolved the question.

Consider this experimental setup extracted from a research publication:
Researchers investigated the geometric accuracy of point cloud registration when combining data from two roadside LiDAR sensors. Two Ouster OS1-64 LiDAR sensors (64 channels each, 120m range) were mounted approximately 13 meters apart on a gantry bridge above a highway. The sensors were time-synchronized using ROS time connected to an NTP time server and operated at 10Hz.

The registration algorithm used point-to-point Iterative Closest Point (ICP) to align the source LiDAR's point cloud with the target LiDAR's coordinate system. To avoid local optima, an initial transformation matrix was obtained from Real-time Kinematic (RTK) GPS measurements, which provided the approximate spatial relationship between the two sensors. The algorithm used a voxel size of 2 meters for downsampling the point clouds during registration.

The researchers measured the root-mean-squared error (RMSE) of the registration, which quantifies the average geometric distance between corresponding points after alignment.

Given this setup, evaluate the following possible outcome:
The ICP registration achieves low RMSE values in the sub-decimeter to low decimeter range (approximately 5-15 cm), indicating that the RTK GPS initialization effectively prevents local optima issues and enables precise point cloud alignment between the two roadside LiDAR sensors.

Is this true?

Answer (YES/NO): NO